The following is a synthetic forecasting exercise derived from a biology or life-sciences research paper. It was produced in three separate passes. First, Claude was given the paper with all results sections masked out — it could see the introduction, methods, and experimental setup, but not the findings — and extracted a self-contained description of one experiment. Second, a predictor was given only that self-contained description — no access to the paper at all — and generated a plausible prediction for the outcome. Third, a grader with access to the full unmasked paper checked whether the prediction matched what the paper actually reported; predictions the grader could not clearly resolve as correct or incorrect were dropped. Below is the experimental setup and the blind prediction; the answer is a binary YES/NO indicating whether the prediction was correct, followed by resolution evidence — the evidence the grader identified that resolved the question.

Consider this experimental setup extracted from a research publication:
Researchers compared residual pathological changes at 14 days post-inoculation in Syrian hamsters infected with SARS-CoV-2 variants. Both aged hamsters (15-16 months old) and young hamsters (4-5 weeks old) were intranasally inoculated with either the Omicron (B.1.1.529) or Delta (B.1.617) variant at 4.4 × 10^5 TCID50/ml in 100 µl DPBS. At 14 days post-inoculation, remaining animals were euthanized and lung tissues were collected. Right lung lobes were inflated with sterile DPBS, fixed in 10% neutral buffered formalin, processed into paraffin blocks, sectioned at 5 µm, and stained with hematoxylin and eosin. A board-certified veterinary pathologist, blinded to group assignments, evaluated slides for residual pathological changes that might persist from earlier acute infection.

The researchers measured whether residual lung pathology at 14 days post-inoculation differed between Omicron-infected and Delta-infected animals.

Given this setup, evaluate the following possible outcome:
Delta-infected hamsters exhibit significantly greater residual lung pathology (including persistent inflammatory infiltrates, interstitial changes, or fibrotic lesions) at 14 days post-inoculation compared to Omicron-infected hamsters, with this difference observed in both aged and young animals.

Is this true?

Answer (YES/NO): YES